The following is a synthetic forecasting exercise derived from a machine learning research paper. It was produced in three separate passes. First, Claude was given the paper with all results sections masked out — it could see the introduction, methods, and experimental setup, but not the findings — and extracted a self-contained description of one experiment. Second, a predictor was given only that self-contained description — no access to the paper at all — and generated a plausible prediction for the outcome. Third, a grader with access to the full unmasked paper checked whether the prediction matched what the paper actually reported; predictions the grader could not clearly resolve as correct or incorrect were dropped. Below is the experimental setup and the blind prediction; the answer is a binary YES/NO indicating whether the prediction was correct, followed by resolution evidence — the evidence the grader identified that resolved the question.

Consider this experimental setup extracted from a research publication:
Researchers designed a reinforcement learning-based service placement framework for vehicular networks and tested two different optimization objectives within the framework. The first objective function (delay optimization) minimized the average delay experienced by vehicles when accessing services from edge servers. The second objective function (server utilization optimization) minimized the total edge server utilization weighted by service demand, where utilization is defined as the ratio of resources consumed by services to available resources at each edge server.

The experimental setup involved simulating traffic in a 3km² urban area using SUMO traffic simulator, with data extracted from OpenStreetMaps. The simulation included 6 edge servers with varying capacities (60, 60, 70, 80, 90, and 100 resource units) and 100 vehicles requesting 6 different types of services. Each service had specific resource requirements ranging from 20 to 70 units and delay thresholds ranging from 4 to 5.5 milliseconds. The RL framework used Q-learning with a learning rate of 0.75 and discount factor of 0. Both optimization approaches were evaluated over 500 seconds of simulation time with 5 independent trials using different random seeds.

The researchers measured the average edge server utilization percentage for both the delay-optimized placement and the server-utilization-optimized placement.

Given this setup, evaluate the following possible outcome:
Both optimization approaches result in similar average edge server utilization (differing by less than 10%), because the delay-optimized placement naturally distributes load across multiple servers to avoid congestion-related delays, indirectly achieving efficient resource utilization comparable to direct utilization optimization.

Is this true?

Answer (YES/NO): YES